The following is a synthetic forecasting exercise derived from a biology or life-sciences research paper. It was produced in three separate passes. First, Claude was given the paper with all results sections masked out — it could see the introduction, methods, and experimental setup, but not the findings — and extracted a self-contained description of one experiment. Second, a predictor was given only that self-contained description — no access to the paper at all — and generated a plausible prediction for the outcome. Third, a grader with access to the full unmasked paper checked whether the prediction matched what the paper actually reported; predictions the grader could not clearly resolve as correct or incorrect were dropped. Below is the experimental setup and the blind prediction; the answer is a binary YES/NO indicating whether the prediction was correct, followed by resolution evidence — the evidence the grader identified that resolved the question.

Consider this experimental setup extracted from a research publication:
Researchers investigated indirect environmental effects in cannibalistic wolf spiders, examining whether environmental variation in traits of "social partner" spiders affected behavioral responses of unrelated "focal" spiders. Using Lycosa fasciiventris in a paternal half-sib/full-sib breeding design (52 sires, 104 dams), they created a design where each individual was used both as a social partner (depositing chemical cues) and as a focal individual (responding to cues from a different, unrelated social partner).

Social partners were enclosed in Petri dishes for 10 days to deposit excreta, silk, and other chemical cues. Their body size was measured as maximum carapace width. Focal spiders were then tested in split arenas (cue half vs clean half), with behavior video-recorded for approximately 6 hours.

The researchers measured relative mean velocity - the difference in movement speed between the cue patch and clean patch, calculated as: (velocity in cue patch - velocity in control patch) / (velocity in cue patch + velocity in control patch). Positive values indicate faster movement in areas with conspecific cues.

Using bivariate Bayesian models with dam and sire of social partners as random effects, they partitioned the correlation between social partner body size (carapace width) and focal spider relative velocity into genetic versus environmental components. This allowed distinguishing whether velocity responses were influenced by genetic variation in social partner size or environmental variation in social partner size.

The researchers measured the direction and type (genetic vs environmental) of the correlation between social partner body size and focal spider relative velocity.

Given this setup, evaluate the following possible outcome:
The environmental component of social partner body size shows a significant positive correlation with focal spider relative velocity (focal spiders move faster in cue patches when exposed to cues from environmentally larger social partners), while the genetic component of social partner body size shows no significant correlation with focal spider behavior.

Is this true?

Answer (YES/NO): NO